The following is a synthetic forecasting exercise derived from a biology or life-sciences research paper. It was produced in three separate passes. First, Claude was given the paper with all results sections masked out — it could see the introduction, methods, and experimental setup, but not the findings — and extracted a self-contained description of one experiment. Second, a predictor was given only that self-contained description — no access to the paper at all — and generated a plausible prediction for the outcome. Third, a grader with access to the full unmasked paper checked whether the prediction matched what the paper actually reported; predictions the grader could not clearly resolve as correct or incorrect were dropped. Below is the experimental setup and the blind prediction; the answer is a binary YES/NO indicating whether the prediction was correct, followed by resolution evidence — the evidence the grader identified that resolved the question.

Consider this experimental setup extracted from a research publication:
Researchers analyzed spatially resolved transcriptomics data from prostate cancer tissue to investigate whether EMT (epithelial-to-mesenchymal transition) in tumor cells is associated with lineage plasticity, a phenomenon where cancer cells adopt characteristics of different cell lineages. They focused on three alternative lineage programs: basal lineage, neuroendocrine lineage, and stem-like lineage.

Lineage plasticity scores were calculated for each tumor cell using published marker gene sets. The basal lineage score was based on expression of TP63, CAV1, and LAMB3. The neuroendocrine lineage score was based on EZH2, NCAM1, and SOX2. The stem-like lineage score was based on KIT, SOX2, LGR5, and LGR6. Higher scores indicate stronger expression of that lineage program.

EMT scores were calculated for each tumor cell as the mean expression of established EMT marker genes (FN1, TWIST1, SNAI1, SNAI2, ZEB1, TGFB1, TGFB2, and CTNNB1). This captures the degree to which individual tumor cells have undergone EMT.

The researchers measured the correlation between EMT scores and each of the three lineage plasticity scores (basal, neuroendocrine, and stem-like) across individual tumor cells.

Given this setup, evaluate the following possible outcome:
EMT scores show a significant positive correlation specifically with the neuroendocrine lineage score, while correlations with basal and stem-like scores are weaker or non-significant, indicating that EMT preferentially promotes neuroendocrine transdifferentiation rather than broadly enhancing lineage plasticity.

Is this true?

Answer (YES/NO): NO